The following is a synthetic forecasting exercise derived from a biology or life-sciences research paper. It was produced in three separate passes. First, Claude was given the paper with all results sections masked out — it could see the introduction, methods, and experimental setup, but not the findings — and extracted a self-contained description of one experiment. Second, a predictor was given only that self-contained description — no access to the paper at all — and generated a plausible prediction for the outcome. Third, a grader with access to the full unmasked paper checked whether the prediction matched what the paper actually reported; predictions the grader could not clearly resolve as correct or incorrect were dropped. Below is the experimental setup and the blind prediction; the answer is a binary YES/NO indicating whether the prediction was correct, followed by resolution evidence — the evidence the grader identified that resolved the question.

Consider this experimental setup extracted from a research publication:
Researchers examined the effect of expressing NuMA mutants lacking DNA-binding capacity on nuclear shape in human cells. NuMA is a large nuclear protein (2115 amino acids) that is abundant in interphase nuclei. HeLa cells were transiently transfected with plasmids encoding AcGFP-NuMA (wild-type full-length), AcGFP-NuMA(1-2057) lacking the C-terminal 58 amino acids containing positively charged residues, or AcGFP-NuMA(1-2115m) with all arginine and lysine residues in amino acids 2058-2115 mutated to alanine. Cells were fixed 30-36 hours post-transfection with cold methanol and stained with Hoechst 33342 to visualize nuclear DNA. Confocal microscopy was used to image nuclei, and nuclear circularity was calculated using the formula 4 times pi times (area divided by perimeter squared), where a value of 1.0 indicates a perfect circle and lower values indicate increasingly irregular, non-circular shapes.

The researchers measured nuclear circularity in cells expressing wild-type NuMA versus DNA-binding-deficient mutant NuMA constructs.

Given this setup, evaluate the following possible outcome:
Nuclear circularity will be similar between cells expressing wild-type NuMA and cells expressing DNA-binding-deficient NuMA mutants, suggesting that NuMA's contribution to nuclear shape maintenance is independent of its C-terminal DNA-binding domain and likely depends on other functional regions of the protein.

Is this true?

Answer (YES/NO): NO